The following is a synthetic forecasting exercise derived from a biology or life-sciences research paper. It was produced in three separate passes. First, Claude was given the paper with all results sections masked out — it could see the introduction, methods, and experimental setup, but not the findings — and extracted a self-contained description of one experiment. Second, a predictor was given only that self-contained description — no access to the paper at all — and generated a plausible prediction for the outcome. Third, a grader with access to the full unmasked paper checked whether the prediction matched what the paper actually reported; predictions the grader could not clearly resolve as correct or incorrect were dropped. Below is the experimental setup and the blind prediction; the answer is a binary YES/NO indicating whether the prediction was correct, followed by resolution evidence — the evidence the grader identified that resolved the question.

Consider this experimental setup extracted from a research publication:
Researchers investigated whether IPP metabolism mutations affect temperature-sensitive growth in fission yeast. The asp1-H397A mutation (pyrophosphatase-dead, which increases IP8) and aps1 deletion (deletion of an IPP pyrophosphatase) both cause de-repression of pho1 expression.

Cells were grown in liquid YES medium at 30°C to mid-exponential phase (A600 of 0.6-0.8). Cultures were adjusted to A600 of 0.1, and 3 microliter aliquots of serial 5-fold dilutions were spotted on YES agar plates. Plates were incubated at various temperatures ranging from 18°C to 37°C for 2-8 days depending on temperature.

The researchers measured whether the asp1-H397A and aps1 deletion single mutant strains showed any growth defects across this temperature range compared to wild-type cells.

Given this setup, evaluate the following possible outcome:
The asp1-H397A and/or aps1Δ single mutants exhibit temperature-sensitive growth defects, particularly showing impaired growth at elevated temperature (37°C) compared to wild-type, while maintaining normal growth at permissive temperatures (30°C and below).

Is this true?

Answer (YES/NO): NO